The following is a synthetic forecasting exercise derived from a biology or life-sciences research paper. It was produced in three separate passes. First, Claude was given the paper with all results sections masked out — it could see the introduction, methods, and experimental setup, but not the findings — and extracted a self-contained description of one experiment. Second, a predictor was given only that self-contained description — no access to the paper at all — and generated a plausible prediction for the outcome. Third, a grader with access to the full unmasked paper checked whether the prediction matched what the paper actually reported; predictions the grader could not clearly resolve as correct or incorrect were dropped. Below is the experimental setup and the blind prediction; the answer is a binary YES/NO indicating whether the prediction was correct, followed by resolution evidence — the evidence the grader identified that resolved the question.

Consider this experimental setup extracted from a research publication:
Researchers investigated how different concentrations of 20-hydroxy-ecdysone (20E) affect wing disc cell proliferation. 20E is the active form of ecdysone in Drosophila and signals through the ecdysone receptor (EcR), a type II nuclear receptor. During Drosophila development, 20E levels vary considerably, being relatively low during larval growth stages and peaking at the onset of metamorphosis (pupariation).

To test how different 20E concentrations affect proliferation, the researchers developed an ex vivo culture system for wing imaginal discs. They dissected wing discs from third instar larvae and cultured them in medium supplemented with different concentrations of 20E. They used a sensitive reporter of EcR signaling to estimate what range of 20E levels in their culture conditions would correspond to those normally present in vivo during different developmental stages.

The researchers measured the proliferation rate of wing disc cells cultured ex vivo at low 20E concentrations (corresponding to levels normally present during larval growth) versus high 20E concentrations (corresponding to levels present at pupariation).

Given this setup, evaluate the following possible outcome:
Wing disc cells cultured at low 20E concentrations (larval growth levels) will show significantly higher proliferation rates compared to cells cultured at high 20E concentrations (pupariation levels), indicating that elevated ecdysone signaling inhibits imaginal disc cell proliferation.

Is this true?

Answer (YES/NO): YES